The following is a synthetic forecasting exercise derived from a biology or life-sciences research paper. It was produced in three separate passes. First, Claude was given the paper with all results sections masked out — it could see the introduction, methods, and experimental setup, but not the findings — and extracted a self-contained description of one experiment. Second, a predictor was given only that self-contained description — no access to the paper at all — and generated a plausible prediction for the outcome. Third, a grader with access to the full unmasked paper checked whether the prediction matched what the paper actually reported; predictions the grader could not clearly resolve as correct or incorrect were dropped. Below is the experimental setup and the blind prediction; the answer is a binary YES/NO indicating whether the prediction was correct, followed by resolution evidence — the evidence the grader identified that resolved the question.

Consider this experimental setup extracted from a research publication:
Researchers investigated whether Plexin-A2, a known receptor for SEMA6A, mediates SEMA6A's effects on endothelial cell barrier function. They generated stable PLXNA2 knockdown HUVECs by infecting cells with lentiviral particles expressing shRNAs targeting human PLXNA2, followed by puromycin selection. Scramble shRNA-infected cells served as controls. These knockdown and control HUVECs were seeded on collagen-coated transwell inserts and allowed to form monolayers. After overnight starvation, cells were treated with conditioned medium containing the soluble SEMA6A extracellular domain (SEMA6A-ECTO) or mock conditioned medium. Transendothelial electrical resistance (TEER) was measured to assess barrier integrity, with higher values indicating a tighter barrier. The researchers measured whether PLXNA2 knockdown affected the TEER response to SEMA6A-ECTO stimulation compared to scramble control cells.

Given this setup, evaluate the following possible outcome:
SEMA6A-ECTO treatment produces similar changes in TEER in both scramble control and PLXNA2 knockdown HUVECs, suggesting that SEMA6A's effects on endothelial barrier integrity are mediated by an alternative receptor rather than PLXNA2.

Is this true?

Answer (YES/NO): NO